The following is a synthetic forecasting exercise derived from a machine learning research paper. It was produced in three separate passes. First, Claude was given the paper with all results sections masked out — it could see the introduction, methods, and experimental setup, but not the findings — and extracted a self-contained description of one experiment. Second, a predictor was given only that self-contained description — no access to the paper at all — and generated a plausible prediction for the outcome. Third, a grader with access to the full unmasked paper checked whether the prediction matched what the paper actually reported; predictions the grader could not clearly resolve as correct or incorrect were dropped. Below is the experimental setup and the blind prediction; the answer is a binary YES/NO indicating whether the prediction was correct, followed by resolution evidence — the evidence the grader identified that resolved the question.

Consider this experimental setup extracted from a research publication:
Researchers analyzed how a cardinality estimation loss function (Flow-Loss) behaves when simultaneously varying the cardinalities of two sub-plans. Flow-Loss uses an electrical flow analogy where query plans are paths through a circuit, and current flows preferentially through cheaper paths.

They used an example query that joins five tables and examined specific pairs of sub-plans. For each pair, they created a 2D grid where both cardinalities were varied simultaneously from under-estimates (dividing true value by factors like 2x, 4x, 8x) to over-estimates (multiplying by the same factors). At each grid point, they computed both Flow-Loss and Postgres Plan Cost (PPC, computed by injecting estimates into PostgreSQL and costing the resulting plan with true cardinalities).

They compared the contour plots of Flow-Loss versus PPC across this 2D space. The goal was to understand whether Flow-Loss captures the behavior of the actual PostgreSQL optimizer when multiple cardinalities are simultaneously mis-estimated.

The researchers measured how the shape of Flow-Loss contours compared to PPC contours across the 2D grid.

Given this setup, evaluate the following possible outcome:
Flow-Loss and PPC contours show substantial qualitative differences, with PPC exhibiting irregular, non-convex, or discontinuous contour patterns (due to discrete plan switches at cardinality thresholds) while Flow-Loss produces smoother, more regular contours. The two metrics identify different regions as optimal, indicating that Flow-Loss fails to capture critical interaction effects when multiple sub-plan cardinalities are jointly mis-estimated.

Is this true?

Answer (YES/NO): NO